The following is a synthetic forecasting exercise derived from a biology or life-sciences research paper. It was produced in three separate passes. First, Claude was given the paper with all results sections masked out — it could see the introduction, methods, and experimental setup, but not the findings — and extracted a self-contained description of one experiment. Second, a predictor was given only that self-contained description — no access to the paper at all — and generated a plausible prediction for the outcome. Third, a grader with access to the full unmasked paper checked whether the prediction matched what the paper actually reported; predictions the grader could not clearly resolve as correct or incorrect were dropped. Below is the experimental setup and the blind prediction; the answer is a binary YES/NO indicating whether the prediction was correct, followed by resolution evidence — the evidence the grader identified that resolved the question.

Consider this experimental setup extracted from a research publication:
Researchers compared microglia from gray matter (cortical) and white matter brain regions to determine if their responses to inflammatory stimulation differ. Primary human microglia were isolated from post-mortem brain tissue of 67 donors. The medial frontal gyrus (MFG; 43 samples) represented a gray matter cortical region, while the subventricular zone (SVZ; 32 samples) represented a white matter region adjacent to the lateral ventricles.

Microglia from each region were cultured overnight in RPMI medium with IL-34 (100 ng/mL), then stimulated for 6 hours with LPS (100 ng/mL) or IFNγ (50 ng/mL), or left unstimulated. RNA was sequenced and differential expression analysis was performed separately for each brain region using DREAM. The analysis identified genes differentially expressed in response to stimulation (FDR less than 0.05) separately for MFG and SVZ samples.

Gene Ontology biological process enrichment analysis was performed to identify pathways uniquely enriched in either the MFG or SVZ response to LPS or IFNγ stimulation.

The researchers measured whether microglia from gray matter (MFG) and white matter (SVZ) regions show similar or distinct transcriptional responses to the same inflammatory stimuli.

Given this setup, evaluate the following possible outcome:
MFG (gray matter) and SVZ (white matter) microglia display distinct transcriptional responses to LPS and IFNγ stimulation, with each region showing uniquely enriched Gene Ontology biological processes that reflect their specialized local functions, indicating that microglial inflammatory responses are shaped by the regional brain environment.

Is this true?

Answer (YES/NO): YES